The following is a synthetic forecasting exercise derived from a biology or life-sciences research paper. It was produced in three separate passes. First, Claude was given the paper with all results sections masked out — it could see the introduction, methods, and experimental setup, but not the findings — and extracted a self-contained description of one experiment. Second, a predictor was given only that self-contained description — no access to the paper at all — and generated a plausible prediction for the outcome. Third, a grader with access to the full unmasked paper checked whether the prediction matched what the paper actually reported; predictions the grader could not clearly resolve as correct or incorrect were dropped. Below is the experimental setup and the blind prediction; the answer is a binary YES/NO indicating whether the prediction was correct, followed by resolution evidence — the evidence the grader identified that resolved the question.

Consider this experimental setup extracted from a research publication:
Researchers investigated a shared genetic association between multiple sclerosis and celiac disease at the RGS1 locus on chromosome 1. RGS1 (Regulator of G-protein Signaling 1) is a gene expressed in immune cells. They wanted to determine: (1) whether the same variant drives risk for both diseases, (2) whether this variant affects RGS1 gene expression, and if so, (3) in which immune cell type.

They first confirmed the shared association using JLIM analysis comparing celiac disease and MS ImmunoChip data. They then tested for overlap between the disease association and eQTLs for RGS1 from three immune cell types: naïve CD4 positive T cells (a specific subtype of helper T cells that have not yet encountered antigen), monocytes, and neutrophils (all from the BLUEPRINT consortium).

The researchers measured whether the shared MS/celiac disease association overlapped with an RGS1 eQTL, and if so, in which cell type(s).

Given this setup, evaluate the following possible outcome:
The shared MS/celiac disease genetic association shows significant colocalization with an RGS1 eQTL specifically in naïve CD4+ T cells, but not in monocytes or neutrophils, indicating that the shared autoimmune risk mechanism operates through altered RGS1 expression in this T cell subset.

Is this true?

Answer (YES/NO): YES